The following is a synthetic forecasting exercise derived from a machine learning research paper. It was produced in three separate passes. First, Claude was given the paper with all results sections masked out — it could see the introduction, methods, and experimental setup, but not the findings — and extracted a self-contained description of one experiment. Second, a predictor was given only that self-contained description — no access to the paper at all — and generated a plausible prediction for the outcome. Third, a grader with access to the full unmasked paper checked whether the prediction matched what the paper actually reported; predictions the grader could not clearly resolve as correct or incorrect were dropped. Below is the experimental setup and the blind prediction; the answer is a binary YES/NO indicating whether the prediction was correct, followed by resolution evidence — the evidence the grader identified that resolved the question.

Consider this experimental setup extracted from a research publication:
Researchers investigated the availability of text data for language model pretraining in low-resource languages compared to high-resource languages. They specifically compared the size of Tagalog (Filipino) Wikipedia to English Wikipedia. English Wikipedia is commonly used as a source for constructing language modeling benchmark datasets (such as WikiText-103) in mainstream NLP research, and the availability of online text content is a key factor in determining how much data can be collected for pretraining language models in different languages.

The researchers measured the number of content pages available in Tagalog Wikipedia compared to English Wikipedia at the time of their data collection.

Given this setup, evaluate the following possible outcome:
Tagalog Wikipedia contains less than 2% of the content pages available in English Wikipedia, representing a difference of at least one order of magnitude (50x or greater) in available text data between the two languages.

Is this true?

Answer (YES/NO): YES